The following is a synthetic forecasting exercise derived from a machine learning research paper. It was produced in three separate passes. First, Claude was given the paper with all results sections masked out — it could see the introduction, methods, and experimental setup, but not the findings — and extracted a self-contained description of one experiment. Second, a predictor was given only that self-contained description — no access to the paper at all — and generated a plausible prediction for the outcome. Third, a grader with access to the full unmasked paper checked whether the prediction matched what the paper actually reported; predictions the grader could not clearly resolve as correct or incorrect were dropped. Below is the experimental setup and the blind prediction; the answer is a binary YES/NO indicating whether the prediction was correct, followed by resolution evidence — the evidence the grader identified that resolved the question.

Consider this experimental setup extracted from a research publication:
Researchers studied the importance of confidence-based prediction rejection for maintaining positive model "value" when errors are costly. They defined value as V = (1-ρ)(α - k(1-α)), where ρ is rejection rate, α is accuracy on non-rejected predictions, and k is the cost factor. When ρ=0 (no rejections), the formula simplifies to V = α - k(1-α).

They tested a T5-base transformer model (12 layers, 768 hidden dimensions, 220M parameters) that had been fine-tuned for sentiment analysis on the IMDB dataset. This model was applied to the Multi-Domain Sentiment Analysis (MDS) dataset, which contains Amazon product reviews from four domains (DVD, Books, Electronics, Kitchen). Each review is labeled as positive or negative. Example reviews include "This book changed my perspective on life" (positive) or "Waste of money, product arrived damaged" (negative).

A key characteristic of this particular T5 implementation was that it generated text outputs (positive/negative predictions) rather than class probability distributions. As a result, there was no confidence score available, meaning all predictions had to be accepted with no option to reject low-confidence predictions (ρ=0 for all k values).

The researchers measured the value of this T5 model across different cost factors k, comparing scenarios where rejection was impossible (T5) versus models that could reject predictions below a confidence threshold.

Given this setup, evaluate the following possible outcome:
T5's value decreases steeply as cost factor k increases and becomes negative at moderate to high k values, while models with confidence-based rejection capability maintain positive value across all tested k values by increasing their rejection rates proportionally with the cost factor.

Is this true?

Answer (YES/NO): NO